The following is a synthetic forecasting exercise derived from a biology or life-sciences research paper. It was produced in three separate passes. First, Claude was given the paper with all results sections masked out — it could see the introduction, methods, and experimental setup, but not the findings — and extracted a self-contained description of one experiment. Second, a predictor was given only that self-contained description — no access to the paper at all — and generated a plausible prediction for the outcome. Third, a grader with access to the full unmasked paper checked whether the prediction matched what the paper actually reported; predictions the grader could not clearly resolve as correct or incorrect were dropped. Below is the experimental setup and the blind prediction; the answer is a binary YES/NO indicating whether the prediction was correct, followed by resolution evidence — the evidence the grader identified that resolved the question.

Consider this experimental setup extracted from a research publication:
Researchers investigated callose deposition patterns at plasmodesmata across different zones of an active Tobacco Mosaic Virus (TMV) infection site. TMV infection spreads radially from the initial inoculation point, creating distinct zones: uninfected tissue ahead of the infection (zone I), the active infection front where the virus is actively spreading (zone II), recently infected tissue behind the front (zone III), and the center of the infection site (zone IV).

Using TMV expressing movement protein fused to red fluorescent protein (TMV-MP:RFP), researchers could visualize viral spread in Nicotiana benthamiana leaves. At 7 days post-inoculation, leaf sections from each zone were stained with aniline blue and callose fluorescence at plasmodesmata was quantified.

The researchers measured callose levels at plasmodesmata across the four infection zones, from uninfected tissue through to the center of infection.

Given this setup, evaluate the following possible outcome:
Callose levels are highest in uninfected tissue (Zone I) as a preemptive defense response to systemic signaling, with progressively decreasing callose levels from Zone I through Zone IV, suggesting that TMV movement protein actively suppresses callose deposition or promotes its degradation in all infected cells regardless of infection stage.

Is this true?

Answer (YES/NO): NO